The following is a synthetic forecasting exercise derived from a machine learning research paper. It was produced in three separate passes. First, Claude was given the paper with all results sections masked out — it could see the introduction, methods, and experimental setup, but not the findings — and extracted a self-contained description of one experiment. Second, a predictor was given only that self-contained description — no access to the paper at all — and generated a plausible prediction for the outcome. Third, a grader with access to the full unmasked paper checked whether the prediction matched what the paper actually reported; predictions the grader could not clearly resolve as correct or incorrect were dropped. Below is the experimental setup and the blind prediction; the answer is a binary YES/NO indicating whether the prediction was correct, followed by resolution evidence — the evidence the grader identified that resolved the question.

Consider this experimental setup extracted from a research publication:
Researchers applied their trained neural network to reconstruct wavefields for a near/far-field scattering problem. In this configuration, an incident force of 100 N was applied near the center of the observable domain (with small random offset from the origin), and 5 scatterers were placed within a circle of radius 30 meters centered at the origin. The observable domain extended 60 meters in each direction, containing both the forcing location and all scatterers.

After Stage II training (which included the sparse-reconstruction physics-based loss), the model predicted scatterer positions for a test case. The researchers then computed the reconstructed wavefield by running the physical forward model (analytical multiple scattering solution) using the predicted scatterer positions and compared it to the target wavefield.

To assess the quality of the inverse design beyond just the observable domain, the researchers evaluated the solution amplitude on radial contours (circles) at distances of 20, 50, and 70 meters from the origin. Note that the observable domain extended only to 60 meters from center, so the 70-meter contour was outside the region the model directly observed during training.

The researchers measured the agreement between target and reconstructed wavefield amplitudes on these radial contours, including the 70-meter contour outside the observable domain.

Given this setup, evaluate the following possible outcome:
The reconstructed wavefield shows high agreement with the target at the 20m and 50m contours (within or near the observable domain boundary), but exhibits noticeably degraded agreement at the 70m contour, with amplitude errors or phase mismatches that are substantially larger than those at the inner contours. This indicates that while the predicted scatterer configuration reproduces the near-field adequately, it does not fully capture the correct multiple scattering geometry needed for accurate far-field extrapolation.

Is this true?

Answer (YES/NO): NO